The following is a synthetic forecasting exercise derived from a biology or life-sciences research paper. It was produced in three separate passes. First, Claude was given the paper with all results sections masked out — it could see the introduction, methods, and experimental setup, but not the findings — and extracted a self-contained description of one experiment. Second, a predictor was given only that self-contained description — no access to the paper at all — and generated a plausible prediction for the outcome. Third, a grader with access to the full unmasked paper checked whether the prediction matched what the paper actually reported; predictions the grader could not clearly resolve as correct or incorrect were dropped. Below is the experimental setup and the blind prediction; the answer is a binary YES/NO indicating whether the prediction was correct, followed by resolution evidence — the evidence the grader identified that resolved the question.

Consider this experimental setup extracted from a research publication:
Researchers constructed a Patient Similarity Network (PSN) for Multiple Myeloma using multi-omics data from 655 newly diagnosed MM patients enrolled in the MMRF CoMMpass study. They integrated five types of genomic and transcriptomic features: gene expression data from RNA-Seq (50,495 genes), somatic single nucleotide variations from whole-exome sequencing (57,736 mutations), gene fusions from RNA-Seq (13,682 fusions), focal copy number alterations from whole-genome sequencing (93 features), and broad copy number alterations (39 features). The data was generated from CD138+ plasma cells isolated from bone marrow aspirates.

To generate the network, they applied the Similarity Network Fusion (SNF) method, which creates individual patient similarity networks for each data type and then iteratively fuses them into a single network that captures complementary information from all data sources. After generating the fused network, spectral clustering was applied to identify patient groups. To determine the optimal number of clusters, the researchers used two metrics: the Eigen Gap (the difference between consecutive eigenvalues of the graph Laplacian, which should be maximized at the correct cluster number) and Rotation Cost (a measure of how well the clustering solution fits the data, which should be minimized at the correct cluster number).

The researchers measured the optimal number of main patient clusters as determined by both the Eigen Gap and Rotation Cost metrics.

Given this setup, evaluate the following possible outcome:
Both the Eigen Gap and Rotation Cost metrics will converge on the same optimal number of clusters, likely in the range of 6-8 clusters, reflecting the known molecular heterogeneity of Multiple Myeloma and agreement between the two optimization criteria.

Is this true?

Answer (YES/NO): NO